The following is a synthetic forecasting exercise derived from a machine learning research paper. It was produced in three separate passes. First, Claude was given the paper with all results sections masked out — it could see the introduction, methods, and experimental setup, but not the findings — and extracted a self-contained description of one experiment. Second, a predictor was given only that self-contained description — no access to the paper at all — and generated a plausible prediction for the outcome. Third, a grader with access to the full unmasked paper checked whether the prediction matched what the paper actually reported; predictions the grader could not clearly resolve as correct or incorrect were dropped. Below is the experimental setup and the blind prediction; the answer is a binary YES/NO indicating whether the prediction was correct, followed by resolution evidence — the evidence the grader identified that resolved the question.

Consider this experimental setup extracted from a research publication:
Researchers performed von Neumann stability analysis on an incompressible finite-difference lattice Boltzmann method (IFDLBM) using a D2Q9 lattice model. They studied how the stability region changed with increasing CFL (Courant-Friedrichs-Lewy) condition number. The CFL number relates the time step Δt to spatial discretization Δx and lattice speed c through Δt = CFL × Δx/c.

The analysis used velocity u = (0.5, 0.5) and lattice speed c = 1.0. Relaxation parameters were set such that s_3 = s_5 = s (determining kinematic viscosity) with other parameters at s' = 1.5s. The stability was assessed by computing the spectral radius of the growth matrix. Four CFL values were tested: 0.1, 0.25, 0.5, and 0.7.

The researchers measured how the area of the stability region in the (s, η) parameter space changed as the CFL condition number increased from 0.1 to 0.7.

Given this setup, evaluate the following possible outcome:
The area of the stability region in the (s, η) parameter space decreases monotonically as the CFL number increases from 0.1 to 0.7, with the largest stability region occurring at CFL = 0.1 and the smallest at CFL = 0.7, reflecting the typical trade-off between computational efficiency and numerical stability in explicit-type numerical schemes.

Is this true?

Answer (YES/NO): YES